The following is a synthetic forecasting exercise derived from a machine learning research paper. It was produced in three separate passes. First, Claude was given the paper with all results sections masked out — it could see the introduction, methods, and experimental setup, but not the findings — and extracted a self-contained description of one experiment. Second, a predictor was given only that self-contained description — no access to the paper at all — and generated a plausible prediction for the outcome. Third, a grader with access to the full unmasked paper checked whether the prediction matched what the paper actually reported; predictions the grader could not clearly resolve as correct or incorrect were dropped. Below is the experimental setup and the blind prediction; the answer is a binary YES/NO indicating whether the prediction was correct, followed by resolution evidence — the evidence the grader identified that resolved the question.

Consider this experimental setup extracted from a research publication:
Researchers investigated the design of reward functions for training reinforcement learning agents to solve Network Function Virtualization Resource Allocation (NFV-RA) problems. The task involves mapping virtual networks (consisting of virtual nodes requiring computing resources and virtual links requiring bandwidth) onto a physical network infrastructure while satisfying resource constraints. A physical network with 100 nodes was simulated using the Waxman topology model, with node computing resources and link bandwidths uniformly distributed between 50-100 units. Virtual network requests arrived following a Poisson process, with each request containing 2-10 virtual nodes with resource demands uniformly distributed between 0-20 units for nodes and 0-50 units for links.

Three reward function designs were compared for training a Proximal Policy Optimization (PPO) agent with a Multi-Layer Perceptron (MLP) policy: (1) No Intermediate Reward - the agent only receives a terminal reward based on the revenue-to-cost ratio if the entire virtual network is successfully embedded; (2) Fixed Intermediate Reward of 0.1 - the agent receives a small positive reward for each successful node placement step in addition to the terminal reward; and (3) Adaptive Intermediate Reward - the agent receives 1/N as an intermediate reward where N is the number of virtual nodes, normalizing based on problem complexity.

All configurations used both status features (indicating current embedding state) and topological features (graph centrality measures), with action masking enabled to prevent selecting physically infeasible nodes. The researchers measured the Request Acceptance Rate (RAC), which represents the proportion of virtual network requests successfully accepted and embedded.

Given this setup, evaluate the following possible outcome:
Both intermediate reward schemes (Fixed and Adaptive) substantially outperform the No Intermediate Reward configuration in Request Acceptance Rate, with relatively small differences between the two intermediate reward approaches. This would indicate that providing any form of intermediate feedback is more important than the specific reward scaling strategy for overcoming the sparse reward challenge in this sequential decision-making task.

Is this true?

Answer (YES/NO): YES